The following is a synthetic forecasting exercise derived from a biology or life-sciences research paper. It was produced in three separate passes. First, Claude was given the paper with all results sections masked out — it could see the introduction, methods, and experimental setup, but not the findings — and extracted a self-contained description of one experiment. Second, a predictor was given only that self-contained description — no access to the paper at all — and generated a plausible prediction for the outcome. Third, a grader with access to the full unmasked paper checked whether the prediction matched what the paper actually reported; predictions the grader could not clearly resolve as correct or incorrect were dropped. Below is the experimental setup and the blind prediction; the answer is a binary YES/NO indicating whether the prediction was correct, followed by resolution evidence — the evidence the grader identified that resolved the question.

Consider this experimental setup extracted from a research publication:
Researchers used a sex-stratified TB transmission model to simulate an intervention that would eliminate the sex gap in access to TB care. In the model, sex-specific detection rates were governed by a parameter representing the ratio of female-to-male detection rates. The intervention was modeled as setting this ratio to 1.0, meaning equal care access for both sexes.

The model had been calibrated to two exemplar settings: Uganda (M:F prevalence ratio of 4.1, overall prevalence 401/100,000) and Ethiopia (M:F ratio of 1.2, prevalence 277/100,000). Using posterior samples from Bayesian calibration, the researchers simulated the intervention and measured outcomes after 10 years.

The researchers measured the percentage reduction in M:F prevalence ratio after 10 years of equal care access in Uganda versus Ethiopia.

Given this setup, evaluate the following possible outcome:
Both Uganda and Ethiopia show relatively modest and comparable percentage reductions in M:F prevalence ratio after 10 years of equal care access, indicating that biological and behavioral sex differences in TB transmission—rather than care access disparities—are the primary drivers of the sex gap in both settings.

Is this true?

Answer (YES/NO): NO